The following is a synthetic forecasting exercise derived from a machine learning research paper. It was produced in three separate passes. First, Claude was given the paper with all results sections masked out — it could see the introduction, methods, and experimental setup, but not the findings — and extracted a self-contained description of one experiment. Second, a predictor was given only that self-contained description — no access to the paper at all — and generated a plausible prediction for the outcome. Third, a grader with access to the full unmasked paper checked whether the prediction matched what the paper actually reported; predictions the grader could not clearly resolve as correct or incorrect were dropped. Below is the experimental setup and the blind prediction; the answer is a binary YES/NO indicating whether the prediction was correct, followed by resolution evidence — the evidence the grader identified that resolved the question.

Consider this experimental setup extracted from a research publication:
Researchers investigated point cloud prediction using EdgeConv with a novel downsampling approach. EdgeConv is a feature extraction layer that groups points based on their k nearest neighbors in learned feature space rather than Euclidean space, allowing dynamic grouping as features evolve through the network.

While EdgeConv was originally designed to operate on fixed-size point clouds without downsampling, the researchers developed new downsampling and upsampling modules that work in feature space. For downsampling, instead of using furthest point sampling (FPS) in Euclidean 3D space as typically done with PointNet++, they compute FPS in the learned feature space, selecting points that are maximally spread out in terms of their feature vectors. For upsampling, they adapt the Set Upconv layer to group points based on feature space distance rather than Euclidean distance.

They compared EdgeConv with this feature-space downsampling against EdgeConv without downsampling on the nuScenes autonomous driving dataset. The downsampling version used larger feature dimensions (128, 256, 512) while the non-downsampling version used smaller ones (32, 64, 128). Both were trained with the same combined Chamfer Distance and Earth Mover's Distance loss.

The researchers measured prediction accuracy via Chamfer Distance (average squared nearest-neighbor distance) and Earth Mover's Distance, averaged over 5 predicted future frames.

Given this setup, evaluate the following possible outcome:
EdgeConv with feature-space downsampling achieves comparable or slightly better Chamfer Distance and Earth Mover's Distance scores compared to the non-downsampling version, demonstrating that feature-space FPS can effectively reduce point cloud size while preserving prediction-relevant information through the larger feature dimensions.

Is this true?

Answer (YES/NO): NO